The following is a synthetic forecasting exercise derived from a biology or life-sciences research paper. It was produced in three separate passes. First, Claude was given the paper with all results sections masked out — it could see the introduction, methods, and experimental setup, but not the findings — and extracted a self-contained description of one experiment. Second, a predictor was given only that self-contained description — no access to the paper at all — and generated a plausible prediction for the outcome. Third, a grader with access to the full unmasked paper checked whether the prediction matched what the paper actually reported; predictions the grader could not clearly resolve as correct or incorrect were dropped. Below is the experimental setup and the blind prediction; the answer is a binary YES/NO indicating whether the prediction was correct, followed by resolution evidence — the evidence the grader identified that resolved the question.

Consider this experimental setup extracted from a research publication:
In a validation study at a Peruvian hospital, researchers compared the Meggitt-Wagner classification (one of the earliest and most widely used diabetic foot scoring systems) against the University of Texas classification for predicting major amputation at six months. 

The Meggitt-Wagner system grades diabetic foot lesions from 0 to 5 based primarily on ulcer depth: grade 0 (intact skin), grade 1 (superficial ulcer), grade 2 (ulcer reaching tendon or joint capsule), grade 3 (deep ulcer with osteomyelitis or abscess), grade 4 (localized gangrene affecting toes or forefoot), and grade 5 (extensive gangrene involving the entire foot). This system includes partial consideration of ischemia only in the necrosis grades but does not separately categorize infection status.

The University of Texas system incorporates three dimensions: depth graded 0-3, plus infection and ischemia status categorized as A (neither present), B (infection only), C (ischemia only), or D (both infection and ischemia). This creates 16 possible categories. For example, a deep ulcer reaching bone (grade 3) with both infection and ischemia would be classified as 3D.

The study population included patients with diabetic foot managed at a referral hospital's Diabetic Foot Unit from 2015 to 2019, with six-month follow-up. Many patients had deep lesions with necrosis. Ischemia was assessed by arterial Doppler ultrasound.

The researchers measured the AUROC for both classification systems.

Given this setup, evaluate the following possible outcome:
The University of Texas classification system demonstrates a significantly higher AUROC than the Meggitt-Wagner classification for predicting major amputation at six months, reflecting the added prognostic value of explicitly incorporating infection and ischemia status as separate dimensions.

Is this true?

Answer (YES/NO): NO